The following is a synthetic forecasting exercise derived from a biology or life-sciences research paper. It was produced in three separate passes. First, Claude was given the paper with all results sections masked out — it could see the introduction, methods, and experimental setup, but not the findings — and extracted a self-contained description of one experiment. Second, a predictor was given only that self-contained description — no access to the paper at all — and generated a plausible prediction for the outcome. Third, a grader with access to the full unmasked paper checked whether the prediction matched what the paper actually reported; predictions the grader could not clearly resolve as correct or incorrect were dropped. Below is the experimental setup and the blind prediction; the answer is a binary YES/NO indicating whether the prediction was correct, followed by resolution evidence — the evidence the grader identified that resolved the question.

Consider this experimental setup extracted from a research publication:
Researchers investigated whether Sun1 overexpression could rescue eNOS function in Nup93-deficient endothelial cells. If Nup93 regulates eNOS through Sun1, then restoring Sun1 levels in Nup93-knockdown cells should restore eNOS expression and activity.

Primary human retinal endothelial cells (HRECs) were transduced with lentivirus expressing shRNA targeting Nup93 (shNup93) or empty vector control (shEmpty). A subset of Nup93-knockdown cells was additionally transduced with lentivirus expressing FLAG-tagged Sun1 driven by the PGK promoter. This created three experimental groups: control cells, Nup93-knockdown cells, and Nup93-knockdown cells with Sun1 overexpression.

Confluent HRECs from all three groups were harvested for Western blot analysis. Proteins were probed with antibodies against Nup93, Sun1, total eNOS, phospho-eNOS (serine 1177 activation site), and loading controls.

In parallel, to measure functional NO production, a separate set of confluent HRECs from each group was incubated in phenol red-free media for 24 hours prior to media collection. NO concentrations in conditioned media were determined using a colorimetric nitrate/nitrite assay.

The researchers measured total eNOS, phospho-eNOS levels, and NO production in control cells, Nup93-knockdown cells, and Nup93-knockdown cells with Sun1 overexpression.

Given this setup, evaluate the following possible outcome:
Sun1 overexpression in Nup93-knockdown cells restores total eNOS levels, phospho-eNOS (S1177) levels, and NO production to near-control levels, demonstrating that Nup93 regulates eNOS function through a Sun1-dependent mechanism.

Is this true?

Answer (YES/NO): NO